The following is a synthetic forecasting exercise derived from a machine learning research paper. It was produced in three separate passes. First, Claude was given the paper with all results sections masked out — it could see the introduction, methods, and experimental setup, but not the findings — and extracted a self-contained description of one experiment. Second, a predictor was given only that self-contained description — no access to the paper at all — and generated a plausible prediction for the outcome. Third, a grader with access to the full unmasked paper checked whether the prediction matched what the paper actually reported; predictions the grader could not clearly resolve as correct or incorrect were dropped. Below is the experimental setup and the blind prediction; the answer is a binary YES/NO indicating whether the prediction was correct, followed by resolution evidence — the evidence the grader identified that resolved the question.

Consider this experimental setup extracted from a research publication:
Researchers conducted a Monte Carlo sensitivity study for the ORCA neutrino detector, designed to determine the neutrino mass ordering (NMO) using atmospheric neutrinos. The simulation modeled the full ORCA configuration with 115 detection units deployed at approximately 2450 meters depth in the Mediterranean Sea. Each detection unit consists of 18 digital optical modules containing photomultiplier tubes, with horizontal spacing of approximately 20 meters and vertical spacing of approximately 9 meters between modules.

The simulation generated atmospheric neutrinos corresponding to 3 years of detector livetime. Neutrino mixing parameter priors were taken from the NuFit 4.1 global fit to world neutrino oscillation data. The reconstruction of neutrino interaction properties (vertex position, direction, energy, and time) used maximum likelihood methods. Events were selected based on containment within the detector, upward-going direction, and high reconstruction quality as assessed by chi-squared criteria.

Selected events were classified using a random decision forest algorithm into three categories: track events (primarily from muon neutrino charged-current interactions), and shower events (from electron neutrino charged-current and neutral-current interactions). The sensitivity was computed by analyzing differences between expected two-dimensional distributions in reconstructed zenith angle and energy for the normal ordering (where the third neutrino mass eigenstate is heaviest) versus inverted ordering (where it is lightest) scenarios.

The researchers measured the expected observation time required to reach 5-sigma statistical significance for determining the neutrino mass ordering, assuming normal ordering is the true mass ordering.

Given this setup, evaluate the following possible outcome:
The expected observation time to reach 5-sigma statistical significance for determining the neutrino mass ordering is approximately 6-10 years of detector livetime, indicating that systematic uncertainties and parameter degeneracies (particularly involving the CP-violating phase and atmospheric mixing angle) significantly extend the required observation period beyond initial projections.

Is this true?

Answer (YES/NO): NO